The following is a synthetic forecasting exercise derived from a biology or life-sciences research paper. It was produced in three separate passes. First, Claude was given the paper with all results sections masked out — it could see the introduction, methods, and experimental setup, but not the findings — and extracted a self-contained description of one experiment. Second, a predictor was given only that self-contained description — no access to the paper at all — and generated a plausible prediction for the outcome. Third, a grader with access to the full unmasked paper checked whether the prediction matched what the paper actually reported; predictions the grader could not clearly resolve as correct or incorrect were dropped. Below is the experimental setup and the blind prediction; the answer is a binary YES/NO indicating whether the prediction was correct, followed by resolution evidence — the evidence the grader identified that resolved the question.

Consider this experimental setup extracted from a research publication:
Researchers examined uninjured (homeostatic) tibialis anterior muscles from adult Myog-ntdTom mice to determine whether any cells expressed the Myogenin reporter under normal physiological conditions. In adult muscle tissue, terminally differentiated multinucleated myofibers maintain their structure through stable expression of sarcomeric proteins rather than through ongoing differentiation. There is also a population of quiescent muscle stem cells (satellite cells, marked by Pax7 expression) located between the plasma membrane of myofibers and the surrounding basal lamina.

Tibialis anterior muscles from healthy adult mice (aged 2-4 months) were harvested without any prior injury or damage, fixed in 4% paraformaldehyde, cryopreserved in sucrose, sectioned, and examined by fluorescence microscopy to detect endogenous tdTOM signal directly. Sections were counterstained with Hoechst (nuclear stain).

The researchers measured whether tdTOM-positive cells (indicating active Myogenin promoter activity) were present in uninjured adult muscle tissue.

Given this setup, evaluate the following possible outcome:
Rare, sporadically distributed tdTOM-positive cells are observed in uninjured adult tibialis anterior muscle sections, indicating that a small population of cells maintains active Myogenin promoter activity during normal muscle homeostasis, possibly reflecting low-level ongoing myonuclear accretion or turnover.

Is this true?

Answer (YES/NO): NO